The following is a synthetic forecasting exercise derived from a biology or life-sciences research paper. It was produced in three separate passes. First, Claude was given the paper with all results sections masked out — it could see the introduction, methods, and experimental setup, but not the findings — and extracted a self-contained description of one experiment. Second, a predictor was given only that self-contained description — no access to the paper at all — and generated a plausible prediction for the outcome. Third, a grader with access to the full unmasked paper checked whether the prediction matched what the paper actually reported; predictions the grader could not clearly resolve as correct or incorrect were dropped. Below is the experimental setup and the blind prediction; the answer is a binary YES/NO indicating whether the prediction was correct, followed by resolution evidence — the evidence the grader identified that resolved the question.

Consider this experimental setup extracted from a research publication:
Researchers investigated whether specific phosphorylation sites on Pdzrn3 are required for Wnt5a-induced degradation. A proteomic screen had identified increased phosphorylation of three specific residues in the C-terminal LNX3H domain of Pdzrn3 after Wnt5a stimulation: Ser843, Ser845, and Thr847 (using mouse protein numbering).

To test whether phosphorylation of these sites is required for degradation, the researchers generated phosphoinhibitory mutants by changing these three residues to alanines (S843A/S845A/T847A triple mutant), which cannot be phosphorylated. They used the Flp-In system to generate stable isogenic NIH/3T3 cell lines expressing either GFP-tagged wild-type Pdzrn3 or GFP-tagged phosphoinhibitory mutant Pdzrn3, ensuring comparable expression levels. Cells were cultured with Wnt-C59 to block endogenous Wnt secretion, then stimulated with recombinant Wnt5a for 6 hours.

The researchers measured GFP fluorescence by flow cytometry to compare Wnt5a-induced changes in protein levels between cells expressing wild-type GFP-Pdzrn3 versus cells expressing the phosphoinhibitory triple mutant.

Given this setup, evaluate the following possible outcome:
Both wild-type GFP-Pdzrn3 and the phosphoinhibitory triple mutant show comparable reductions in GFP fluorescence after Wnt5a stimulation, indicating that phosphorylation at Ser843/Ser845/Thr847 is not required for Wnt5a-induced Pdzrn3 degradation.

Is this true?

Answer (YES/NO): YES